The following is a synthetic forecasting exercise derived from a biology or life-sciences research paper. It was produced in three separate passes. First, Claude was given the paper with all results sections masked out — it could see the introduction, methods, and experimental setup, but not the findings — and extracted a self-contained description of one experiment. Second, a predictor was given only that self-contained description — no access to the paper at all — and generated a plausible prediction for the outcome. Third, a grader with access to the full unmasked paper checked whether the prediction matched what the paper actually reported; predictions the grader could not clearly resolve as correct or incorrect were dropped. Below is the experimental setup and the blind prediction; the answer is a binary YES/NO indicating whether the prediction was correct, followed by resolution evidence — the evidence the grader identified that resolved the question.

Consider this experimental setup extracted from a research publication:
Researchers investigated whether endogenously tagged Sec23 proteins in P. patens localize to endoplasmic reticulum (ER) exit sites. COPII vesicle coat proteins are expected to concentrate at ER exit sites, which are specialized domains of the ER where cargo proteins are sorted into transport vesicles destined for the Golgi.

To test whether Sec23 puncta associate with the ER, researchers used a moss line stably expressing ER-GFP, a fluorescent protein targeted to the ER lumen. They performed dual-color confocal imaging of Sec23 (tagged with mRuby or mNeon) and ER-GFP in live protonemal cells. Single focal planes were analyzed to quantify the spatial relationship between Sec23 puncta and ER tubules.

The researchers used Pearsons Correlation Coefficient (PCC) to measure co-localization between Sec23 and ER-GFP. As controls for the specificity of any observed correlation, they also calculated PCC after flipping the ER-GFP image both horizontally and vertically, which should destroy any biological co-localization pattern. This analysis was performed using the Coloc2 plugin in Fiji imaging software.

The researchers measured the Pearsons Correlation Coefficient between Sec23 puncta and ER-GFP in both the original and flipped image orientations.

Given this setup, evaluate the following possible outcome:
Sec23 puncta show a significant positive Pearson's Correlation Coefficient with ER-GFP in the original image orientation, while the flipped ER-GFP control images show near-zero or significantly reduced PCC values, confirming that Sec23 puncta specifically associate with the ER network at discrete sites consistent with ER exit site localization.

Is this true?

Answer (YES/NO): YES